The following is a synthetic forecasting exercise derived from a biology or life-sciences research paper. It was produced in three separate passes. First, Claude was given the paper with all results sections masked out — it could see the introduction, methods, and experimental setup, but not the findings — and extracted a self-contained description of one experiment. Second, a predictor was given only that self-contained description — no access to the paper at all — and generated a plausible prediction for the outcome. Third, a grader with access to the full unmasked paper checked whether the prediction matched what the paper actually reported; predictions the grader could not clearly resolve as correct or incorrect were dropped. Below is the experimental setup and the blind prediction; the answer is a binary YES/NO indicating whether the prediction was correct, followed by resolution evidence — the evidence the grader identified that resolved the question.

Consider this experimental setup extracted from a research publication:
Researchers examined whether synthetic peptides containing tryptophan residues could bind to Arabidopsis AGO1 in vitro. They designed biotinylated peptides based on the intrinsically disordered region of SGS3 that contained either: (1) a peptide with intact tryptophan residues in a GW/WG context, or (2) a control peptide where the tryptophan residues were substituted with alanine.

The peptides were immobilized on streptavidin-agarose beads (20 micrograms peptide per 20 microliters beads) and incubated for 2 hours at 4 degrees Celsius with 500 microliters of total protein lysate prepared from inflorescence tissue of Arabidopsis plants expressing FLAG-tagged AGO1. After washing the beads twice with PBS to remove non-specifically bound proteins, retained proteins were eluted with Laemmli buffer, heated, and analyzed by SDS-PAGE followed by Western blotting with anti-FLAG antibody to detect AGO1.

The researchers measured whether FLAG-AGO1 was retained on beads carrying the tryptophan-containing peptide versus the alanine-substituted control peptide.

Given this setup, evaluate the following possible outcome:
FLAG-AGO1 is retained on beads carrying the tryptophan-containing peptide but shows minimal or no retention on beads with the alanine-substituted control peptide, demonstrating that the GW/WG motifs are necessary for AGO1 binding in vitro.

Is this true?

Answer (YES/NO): YES